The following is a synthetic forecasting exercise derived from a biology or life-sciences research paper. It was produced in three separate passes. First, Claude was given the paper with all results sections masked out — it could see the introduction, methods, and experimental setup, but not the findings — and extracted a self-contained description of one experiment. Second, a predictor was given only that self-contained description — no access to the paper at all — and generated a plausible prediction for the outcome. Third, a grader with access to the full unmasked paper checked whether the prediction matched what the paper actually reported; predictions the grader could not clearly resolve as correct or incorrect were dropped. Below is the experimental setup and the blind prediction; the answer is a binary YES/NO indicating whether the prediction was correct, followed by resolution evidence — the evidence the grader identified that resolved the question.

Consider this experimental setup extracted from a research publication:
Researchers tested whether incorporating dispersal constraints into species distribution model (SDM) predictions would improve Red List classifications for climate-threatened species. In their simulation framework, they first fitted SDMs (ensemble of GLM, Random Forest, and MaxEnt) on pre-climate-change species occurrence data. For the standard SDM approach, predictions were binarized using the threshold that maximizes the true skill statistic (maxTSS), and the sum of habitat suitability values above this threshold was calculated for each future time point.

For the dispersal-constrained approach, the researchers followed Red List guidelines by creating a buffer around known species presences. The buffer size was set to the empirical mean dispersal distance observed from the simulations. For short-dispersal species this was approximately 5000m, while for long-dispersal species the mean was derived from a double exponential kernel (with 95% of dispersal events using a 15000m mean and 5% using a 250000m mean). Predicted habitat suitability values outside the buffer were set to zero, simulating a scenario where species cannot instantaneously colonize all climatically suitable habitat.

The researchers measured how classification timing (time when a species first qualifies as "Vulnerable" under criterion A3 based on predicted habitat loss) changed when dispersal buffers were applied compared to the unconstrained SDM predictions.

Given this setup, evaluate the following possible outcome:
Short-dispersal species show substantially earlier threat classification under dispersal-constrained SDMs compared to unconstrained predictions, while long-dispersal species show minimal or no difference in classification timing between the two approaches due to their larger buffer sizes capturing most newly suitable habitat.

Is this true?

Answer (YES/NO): NO